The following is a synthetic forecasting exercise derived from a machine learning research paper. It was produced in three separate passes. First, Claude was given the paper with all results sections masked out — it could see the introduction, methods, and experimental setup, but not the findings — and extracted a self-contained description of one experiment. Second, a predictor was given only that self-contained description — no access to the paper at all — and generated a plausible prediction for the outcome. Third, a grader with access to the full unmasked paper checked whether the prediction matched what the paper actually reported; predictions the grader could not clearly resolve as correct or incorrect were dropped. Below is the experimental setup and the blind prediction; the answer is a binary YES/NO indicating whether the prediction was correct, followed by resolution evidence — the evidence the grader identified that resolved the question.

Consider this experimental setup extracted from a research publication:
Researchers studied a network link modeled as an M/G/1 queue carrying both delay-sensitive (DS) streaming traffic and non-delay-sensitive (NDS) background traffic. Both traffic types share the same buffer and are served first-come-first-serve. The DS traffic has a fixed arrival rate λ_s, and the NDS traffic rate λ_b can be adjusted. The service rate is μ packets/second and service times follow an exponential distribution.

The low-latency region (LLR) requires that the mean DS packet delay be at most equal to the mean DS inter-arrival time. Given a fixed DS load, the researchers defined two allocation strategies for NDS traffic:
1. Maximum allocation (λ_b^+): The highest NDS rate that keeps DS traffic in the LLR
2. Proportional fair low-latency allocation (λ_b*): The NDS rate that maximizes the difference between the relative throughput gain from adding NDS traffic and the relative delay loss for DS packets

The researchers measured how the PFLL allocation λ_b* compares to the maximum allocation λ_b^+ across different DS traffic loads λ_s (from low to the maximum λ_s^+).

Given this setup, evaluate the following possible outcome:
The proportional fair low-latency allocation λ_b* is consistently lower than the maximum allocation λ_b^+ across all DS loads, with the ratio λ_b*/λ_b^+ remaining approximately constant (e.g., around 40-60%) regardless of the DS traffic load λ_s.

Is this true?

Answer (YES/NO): NO